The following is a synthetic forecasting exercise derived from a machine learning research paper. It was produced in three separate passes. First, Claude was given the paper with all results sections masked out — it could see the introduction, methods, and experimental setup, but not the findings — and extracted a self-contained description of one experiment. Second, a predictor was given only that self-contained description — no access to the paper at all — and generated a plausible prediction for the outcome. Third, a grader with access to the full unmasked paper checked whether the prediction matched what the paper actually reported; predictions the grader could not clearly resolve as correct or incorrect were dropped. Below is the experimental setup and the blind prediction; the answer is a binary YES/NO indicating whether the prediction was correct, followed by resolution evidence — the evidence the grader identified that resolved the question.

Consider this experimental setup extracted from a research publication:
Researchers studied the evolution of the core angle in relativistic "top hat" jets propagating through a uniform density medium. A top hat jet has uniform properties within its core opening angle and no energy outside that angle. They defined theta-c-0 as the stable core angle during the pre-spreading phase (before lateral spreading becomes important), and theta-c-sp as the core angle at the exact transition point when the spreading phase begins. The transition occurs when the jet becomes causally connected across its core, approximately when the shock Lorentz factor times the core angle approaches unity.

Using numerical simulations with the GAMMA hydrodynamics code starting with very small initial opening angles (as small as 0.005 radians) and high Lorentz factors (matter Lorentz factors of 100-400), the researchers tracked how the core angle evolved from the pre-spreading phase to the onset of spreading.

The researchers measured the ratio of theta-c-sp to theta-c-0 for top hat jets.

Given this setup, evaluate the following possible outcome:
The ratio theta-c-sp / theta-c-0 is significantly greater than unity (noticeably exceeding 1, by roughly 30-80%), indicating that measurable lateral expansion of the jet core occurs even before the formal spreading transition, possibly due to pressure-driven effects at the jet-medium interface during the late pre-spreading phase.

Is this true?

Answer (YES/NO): NO